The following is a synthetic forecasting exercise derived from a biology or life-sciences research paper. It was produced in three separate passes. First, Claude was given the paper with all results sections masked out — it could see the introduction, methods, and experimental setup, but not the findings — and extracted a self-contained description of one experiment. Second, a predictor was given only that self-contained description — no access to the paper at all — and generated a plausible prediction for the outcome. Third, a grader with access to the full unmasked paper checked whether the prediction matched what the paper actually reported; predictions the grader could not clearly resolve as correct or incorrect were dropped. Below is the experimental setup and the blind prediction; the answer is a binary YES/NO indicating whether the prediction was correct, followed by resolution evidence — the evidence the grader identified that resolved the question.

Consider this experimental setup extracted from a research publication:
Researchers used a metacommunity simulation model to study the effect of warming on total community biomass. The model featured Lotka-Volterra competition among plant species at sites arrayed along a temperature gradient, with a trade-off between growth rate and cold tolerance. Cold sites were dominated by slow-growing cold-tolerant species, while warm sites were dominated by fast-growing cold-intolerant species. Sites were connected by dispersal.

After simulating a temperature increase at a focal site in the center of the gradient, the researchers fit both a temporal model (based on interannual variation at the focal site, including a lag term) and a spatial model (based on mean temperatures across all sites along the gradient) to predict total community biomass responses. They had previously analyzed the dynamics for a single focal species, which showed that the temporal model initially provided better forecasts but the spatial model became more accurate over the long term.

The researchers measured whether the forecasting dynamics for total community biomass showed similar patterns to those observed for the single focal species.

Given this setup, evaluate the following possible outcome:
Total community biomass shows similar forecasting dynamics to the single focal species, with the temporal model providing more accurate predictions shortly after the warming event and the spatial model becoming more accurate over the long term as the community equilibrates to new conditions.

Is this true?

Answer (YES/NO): YES